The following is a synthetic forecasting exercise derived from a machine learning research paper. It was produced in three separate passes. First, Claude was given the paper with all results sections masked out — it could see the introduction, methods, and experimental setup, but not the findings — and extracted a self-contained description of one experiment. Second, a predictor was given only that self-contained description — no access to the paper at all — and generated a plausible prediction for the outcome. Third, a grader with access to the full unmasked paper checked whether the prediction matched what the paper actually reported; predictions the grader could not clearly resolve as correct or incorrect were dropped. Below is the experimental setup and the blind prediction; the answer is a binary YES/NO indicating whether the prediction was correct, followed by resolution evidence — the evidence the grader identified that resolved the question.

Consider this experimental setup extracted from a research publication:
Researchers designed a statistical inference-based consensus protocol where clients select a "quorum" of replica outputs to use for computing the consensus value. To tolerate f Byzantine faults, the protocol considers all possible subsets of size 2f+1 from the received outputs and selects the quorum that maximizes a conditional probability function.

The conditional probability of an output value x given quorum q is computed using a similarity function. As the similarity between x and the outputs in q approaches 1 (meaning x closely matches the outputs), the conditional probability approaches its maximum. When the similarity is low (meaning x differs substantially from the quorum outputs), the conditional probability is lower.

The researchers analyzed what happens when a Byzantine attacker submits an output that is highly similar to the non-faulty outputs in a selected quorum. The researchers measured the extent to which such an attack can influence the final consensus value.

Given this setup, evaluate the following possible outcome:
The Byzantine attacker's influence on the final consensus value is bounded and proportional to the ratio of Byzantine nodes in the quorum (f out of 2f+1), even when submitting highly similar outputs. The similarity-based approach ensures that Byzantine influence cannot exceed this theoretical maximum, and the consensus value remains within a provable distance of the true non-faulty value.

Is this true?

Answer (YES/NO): NO